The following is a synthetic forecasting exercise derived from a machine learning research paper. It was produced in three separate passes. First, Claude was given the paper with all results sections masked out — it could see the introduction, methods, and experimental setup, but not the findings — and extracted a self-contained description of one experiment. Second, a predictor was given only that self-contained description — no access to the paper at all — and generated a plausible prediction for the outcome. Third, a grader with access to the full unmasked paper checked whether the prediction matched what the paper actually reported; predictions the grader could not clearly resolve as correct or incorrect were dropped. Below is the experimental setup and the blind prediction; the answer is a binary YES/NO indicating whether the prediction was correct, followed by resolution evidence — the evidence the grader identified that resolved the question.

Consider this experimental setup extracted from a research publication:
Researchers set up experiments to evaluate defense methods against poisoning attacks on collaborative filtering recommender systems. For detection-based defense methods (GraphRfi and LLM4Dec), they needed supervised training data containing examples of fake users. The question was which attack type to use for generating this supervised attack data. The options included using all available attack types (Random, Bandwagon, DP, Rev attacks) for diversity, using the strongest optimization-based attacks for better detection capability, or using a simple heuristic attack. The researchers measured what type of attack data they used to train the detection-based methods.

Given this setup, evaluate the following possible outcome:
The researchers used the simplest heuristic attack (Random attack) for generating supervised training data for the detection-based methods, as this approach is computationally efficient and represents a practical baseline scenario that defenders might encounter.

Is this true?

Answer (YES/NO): YES